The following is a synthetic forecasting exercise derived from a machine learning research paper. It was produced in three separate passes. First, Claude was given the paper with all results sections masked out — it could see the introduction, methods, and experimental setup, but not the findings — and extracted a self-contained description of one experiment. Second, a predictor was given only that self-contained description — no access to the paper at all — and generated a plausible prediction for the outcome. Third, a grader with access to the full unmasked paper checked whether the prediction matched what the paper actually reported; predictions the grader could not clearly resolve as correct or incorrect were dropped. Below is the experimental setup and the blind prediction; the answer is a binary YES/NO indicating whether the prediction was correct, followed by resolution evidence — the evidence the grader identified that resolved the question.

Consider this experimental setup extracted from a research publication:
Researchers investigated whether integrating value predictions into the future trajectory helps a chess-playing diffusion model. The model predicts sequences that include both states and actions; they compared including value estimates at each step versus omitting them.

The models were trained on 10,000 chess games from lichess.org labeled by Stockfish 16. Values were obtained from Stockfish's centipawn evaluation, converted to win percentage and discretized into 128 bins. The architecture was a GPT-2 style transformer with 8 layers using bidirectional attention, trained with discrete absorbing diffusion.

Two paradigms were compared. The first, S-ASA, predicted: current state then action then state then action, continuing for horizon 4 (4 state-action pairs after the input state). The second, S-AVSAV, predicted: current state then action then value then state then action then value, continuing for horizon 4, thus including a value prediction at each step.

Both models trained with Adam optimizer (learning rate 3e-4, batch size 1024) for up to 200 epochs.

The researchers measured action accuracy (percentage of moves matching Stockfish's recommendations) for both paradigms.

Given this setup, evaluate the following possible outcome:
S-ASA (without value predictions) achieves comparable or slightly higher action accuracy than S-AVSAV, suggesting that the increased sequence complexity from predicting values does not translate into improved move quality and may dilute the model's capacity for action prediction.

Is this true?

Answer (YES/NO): YES